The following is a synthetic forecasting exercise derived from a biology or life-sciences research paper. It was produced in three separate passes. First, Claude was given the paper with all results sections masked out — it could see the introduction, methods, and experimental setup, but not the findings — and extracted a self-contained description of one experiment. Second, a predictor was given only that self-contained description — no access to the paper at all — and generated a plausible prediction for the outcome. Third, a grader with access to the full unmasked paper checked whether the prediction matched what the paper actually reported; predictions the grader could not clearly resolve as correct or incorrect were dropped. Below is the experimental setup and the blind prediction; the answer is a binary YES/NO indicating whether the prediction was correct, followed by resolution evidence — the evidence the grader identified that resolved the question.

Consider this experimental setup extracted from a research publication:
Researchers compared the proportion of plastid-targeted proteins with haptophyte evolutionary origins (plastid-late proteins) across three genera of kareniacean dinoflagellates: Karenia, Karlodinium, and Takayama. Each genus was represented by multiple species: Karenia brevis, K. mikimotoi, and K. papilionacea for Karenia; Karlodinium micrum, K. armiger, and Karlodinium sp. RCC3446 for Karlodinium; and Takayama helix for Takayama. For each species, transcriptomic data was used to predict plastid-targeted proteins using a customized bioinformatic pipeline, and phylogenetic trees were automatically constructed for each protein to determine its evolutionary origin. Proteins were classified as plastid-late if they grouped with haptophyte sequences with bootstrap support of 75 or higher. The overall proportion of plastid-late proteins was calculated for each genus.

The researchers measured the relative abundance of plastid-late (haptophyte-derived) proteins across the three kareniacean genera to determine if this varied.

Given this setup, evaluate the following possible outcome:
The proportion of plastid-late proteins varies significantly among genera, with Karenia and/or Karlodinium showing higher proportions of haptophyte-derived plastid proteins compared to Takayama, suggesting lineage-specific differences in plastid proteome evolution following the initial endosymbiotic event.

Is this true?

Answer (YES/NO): YES